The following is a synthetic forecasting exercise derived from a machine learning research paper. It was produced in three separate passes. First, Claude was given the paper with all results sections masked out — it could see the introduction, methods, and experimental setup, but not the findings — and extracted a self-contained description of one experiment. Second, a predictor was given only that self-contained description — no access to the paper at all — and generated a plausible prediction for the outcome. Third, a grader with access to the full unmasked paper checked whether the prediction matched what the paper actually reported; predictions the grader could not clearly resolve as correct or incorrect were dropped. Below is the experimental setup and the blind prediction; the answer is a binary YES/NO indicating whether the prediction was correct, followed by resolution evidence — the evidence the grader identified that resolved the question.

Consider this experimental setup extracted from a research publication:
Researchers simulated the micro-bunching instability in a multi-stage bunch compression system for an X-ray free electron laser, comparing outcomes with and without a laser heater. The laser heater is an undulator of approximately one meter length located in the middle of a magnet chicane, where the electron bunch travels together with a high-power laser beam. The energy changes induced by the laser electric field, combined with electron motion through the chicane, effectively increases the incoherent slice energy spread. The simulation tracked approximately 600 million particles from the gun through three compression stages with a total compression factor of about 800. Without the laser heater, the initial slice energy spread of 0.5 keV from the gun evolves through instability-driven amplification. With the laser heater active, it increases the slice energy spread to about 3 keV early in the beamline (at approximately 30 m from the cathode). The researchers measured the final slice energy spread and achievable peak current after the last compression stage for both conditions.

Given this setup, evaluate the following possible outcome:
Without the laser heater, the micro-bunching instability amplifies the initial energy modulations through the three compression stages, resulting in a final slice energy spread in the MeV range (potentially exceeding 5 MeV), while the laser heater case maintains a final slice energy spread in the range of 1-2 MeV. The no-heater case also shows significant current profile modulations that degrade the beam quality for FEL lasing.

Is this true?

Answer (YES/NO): NO